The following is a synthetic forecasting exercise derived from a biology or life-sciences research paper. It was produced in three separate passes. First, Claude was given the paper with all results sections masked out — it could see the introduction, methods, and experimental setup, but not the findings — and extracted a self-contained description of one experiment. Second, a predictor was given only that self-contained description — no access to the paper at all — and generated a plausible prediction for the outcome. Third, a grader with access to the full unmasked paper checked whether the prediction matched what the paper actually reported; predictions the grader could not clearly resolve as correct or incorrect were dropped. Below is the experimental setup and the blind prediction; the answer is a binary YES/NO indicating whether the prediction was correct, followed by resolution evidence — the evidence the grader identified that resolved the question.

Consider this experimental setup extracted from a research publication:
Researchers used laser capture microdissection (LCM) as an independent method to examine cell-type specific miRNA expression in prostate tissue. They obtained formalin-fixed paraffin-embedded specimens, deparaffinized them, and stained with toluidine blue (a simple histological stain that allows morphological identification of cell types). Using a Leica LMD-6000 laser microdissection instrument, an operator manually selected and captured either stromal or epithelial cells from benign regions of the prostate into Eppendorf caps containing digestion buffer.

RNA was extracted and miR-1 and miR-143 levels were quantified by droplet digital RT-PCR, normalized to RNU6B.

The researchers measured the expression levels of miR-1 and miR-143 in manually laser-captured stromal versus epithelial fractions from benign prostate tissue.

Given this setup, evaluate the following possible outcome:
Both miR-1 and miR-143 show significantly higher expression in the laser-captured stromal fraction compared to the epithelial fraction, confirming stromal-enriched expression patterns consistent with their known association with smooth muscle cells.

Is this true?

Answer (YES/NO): NO